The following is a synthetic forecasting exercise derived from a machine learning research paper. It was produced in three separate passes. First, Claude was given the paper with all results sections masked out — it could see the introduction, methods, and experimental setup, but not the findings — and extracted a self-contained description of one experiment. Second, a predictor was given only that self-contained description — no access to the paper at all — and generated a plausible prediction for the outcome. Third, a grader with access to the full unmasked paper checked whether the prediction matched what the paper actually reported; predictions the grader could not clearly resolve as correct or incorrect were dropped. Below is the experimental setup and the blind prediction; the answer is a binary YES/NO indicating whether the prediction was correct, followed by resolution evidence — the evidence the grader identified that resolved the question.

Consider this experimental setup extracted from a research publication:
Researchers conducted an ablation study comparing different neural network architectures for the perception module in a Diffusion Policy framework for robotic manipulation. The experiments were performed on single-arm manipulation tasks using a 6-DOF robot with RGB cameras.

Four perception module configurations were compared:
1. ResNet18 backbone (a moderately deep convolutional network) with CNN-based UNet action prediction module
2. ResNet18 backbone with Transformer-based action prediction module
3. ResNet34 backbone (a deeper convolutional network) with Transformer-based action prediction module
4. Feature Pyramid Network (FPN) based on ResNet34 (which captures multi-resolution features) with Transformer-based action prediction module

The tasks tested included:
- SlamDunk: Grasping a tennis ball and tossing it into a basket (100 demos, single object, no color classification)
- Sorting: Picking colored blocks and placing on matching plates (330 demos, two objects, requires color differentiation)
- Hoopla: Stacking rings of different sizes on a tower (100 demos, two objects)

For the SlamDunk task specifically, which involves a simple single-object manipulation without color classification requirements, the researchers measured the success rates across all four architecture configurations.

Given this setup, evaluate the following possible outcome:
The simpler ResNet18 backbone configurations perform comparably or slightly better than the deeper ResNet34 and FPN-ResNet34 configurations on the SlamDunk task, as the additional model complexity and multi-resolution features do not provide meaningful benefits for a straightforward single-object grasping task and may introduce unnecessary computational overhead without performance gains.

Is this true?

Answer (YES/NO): YES